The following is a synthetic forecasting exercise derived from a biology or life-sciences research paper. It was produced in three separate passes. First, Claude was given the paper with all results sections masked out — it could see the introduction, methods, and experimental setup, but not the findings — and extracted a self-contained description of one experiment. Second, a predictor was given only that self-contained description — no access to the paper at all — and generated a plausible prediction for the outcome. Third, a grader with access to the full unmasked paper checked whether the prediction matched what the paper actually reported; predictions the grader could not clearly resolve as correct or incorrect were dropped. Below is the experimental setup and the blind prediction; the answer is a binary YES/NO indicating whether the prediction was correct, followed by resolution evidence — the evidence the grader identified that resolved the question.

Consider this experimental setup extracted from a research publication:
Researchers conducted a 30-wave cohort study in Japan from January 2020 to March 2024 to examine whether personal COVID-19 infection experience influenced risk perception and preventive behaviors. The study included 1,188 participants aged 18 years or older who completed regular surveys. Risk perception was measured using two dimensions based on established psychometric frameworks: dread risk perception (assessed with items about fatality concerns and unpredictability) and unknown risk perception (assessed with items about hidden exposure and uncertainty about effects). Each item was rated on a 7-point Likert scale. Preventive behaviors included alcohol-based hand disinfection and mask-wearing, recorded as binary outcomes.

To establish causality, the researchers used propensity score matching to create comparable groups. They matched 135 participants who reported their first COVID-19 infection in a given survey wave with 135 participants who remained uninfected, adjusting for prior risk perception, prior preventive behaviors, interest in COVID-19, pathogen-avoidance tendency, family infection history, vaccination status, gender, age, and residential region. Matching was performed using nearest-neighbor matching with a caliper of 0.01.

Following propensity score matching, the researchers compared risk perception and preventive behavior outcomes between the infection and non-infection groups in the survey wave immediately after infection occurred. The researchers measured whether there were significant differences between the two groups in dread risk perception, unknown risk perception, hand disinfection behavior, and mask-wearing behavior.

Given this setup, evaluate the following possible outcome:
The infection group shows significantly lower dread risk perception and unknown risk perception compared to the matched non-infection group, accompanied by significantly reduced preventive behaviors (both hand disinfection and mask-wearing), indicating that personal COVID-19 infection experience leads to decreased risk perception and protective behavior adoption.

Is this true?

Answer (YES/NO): NO